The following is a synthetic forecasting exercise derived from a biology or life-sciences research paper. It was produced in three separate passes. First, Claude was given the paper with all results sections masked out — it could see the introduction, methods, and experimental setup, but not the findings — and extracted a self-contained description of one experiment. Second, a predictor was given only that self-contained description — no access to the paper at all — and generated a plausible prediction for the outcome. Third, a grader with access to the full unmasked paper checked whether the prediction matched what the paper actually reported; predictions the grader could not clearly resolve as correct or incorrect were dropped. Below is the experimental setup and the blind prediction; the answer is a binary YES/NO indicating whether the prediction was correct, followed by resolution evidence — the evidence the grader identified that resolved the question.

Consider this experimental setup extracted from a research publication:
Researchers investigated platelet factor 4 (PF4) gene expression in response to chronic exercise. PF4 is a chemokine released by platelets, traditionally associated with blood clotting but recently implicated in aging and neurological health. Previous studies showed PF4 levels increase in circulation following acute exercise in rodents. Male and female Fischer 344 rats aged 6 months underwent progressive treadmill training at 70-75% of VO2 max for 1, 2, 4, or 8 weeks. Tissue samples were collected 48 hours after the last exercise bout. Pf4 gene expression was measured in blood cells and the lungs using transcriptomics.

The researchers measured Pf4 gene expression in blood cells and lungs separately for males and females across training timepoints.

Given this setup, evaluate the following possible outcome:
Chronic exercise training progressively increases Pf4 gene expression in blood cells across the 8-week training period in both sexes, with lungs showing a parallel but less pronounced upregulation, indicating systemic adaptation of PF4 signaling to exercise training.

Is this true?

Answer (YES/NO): NO